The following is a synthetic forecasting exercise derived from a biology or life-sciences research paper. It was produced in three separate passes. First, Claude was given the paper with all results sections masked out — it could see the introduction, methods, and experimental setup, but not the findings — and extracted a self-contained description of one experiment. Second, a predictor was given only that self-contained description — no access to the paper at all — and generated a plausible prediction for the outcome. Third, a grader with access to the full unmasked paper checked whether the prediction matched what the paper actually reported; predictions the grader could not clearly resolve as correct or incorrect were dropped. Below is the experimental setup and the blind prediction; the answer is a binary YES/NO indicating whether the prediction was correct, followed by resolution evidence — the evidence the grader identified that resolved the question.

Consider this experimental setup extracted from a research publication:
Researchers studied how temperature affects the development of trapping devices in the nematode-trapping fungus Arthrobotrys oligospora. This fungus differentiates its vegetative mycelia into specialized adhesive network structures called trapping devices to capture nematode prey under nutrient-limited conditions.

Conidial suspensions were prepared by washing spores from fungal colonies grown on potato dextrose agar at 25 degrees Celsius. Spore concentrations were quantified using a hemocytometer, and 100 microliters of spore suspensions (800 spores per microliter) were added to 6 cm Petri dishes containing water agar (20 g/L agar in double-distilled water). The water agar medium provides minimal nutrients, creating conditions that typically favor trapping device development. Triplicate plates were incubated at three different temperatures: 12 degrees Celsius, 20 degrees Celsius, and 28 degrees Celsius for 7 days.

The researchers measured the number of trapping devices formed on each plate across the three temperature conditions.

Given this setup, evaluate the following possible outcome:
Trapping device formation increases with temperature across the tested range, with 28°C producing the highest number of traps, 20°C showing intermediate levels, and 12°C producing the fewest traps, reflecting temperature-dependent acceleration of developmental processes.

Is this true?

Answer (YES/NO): YES